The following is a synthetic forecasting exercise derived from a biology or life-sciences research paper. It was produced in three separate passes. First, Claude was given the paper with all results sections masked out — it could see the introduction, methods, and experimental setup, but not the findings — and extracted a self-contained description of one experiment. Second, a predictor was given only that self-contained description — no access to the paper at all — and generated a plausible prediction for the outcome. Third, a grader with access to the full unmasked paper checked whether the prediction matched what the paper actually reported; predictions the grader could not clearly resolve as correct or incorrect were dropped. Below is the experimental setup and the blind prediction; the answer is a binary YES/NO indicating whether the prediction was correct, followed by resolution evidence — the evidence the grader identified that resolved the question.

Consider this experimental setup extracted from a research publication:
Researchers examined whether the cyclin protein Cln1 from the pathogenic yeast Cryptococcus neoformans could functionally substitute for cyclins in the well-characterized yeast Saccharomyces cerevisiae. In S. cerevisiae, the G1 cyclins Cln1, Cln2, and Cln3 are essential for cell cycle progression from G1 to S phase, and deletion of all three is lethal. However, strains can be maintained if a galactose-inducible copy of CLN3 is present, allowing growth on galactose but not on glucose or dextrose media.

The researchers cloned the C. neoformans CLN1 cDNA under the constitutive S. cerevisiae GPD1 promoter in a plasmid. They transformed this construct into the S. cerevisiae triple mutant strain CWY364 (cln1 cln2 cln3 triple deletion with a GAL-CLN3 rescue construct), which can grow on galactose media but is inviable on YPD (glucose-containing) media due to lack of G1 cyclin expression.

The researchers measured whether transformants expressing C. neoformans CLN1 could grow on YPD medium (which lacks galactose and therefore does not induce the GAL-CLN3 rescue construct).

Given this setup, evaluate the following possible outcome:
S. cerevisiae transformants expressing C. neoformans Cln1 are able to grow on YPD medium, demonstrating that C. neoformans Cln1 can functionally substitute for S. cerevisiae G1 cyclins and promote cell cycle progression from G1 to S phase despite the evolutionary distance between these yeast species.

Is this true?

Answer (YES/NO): YES